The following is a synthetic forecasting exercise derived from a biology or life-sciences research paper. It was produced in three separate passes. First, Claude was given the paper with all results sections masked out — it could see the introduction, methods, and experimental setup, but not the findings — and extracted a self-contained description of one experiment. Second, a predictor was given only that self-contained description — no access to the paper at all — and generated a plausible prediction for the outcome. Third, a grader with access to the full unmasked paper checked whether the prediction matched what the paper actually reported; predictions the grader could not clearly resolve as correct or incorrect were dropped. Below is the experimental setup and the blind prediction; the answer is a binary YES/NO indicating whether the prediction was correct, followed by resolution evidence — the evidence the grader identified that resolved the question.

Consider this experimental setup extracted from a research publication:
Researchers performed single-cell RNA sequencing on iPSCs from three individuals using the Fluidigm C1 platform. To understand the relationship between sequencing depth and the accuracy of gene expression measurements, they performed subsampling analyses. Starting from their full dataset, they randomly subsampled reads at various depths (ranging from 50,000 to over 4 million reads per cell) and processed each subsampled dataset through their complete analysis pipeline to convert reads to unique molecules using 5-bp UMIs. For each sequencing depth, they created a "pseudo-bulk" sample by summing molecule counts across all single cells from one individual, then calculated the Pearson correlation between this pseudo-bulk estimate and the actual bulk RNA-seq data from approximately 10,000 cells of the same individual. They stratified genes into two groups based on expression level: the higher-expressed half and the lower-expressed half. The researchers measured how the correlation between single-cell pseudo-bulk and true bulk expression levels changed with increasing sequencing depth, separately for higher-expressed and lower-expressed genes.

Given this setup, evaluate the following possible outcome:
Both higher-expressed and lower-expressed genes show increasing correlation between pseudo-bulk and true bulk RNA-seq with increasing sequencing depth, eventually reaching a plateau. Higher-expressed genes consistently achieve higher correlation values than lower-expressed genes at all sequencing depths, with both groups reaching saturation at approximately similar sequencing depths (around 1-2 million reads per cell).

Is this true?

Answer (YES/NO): NO